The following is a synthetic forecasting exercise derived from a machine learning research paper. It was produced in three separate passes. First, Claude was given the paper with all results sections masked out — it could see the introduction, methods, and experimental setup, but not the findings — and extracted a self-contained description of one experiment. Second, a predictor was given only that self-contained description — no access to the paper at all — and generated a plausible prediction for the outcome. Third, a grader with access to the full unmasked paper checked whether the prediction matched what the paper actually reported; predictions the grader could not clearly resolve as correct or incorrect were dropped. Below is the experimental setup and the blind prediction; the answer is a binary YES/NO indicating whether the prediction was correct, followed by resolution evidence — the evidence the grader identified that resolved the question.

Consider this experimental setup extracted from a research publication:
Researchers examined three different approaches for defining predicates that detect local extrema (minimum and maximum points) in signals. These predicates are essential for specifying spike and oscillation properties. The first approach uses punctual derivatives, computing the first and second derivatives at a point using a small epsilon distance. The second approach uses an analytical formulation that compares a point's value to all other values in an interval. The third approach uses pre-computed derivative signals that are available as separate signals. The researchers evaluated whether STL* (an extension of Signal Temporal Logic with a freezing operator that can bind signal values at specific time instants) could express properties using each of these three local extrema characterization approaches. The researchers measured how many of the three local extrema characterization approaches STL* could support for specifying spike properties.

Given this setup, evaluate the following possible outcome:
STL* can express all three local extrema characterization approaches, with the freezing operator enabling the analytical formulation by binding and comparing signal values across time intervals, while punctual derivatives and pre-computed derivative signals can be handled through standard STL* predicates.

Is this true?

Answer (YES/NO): NO